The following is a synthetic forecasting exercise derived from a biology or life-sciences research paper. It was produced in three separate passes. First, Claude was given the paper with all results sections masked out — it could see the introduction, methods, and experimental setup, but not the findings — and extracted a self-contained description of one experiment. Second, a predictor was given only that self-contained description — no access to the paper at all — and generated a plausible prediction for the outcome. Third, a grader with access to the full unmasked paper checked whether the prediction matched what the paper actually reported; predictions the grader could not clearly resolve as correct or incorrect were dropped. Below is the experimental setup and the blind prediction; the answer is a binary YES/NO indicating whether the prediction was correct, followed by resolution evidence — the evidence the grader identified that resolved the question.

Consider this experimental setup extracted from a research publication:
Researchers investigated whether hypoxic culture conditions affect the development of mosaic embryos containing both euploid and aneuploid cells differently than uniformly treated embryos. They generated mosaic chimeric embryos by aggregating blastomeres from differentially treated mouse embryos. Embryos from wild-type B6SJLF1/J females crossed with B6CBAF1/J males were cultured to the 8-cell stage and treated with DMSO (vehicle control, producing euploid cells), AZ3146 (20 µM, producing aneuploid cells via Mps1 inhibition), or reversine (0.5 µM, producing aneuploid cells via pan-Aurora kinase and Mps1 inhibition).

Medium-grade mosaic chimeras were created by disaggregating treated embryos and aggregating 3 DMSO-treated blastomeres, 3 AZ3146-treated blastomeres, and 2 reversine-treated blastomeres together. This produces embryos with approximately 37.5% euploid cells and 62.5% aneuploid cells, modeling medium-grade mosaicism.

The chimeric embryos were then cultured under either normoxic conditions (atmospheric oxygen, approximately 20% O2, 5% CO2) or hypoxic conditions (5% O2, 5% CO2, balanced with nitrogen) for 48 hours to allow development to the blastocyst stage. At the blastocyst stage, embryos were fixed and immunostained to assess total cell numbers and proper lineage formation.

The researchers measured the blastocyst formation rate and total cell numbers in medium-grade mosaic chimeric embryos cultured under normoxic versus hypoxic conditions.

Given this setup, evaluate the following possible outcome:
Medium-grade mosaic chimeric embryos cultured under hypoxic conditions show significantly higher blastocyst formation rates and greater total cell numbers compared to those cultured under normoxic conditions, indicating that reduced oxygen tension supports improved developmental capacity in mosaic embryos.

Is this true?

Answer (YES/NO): NO